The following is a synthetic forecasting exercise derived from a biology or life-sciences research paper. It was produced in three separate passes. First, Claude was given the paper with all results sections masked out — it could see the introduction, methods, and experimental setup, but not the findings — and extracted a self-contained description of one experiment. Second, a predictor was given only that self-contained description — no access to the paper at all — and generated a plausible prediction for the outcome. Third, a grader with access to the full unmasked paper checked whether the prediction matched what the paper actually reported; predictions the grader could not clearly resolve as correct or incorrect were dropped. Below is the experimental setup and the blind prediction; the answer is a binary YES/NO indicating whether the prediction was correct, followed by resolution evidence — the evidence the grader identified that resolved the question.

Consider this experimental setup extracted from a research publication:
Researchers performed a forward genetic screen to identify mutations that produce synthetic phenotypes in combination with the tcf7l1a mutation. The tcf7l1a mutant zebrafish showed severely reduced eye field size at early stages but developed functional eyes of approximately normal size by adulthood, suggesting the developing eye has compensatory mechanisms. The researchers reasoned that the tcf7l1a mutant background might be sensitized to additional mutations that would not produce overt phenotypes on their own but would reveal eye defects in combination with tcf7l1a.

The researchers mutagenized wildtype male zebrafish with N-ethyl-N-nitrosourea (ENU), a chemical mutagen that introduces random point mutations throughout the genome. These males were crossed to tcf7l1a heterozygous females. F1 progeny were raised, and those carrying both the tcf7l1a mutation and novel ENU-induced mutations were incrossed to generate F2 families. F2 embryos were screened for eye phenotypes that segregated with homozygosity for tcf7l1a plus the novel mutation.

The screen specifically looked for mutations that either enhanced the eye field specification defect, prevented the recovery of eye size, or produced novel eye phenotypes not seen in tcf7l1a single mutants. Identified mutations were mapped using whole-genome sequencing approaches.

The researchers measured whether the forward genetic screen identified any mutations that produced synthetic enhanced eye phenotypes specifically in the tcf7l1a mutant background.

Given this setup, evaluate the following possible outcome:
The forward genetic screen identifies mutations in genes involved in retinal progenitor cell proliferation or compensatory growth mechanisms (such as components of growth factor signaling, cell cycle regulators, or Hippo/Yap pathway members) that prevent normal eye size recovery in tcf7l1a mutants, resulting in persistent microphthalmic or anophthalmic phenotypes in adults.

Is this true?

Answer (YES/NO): NO